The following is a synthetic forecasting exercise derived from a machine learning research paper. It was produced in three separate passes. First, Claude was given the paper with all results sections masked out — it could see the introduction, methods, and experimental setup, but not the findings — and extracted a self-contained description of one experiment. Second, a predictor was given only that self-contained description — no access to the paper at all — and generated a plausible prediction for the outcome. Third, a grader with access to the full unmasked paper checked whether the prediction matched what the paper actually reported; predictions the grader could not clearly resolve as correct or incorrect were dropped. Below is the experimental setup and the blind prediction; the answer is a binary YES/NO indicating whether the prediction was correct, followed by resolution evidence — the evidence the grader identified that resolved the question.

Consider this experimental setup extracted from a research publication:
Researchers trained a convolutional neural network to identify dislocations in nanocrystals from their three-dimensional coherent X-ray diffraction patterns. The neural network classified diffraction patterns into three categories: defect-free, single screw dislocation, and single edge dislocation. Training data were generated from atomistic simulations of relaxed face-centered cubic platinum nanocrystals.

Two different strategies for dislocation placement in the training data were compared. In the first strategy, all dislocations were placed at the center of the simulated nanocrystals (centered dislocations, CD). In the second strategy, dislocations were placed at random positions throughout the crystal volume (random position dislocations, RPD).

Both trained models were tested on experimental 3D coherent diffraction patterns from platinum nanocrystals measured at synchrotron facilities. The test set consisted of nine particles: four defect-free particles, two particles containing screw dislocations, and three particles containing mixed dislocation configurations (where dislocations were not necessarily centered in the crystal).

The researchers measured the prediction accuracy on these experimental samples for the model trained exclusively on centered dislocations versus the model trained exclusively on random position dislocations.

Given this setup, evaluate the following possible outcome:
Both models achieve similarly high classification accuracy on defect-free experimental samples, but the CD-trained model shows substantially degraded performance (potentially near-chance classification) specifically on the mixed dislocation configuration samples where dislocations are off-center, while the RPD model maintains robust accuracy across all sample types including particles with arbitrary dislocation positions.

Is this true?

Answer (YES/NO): NO